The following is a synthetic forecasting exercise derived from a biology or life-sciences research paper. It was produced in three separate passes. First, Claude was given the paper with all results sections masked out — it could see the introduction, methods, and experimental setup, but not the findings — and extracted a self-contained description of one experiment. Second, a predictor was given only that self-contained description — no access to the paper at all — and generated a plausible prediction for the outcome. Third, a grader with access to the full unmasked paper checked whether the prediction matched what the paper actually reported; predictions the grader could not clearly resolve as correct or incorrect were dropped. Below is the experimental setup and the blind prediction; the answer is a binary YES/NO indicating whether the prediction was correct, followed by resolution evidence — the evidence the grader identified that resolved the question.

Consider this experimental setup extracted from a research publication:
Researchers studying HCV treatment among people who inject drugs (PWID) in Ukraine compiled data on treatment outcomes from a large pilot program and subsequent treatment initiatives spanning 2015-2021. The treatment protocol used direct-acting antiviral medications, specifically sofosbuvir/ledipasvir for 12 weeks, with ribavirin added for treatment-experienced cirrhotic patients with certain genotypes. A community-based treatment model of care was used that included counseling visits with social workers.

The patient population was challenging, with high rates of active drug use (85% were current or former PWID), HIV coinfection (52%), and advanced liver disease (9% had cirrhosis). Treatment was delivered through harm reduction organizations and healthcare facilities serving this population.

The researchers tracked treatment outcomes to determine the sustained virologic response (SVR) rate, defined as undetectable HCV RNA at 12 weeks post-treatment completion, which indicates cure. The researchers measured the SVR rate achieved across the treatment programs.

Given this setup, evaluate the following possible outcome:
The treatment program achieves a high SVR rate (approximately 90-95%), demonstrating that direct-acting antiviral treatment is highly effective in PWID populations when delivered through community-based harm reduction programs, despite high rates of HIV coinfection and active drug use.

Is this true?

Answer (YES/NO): YES